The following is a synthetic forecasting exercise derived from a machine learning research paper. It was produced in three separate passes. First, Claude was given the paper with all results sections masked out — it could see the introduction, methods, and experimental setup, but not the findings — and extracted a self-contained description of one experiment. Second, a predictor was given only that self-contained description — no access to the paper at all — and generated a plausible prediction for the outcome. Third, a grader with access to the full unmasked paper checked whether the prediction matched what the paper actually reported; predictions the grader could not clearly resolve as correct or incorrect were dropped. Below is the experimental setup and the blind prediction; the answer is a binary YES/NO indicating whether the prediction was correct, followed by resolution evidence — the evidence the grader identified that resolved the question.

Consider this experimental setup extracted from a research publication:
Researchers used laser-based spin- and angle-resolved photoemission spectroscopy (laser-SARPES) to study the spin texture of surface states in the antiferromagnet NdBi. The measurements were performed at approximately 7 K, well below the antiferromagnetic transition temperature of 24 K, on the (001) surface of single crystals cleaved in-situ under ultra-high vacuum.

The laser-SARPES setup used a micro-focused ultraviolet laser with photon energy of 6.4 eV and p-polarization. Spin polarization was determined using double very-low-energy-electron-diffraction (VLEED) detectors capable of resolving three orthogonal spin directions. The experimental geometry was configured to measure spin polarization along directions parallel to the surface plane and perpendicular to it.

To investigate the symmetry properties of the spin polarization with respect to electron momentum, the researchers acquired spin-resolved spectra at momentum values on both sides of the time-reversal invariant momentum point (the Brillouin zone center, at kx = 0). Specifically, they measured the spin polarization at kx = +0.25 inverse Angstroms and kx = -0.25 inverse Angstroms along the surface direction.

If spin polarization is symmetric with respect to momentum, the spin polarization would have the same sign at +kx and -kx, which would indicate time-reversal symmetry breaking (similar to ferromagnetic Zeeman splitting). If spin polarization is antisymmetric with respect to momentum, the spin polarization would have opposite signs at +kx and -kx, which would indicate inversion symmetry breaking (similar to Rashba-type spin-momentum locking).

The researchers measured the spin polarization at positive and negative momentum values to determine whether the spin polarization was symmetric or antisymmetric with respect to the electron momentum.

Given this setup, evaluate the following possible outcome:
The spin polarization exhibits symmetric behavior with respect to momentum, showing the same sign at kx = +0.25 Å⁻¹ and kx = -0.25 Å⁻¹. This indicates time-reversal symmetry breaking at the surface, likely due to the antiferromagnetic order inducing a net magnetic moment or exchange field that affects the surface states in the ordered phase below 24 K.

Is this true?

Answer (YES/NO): NO